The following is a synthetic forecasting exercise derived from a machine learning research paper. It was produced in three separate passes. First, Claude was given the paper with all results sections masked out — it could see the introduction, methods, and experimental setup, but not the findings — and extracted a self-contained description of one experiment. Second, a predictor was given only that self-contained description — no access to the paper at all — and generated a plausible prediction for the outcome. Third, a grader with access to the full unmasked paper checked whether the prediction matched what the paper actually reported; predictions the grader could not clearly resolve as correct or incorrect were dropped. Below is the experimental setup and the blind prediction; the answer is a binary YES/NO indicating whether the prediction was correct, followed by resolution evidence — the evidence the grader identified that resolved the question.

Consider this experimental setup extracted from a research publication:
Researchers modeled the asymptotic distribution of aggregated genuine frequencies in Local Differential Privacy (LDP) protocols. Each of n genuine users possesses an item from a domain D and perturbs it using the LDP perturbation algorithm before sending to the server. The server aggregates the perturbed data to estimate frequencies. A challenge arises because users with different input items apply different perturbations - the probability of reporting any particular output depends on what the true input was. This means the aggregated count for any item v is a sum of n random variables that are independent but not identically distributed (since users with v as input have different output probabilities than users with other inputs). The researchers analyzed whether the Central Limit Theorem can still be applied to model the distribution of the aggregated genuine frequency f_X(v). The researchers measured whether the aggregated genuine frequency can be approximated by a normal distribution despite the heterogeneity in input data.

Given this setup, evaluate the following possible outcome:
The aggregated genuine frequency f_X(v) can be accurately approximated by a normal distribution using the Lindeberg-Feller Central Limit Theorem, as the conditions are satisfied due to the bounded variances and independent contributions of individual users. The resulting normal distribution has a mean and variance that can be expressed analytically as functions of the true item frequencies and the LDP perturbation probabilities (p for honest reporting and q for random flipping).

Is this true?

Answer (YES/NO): NO